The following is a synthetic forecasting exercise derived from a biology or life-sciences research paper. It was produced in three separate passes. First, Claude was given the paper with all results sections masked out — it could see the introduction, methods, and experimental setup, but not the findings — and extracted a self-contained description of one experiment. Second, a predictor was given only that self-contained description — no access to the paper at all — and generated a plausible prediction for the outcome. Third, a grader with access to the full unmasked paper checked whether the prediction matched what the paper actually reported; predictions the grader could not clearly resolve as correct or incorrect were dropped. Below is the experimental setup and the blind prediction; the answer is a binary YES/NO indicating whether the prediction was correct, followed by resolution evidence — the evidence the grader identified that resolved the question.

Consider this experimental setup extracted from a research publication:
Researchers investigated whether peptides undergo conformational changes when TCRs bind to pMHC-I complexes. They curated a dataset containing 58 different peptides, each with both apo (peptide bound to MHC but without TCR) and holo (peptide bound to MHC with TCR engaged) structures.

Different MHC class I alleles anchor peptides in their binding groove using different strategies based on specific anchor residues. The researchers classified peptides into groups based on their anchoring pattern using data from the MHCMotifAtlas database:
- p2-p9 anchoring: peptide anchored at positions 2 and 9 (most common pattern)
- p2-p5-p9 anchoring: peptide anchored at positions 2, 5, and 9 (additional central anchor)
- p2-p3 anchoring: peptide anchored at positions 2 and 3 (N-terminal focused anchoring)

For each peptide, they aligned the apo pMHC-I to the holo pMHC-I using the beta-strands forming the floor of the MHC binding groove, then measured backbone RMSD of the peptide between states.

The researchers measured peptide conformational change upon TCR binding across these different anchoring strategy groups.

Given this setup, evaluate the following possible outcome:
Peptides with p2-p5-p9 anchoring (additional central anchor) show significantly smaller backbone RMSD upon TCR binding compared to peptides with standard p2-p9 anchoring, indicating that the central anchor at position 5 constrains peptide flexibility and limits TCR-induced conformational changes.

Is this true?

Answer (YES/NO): NO